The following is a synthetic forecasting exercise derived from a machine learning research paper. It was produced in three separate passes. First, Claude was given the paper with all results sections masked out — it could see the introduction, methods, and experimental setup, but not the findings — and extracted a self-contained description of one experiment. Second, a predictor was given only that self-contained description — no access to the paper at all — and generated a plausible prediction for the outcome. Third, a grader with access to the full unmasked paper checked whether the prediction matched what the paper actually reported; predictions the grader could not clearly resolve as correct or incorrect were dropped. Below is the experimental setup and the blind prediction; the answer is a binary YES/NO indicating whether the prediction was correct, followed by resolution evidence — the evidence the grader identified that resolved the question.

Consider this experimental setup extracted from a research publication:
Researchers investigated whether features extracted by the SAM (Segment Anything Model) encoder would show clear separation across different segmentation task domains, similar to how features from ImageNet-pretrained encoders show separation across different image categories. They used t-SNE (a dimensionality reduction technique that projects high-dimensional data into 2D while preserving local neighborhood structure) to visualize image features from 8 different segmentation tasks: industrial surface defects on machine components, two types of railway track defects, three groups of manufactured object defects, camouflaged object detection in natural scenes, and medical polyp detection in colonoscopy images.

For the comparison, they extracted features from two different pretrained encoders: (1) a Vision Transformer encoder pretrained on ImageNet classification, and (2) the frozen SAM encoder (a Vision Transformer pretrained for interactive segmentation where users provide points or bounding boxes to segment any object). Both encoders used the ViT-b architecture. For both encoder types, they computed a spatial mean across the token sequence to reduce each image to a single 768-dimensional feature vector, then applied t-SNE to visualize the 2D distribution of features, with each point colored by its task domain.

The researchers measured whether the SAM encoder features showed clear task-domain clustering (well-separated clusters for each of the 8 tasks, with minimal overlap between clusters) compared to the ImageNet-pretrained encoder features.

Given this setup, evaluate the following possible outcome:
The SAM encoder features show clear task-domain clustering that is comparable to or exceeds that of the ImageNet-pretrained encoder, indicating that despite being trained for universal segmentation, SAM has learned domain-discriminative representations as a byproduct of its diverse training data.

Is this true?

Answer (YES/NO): NO